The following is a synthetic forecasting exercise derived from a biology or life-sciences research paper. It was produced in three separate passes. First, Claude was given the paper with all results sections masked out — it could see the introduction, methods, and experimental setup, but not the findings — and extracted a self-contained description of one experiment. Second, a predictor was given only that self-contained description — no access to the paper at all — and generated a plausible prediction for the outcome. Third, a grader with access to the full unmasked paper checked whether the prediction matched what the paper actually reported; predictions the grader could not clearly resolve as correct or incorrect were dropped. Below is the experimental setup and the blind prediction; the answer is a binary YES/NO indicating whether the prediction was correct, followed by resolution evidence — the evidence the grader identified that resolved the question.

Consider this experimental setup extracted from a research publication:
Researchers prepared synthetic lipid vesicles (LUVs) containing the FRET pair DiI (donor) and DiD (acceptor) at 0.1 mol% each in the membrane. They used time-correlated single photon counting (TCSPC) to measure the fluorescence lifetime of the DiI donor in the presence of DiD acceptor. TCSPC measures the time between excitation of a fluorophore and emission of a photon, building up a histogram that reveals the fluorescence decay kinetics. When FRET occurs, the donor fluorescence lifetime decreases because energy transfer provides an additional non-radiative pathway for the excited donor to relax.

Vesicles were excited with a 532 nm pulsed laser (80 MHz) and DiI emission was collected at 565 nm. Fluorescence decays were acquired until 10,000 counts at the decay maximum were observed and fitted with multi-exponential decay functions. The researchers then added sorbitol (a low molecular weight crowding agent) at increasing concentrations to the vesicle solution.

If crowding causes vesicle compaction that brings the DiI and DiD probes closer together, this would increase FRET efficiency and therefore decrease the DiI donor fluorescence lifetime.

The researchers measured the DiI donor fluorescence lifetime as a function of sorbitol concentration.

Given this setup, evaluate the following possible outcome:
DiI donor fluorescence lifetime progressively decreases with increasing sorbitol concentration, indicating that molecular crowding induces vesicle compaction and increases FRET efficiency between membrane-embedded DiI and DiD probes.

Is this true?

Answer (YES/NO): YES